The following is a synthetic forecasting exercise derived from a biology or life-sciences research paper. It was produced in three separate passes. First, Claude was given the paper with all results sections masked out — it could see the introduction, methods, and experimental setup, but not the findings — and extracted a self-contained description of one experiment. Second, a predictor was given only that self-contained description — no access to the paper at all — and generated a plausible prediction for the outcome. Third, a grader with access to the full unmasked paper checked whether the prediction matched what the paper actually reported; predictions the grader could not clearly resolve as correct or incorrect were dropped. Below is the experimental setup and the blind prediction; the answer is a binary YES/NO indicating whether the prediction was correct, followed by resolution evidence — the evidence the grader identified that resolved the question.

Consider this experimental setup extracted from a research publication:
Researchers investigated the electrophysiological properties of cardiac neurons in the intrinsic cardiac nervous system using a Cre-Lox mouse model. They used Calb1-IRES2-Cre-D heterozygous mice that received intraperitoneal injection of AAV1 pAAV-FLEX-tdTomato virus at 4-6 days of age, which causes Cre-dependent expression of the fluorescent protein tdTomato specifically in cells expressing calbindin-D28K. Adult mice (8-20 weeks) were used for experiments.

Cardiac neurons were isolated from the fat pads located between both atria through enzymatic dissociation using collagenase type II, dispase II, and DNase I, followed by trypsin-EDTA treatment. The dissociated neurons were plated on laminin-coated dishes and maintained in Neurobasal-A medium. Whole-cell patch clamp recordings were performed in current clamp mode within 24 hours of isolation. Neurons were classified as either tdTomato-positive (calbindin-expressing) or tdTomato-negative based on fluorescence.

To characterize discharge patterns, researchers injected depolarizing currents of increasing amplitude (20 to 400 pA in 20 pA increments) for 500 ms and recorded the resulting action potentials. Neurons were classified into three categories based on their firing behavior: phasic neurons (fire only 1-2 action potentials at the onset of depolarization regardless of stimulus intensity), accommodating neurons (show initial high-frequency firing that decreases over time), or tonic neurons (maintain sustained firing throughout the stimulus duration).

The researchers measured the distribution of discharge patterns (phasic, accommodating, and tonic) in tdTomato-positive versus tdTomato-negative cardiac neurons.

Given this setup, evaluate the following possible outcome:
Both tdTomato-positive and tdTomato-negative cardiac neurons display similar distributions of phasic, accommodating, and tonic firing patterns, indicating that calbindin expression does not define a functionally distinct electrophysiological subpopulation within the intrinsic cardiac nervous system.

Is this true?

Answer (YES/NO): NO